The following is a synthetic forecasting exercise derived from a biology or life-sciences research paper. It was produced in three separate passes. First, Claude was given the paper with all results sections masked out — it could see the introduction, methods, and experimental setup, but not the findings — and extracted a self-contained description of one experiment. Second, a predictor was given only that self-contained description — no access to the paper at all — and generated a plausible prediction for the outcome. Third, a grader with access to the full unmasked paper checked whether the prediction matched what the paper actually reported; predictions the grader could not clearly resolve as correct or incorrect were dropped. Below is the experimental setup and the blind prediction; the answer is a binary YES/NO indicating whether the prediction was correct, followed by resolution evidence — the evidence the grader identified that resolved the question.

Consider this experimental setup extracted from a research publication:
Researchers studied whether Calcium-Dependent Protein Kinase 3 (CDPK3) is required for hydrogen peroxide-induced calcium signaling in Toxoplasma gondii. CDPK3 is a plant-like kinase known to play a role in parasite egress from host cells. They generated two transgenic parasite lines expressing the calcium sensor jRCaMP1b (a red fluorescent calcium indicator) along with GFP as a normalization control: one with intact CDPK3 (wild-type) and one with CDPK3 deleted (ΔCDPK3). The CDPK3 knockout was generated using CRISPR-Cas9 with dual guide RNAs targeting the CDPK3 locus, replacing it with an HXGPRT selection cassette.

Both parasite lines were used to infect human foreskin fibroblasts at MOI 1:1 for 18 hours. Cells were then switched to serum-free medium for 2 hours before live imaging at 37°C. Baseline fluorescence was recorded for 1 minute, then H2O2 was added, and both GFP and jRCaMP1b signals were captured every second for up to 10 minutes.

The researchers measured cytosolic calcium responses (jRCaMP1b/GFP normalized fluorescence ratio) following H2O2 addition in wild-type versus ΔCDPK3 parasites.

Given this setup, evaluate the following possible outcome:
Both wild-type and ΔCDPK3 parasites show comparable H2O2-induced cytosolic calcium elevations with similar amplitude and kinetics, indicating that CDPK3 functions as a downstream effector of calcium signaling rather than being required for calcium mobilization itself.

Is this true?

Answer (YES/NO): NO